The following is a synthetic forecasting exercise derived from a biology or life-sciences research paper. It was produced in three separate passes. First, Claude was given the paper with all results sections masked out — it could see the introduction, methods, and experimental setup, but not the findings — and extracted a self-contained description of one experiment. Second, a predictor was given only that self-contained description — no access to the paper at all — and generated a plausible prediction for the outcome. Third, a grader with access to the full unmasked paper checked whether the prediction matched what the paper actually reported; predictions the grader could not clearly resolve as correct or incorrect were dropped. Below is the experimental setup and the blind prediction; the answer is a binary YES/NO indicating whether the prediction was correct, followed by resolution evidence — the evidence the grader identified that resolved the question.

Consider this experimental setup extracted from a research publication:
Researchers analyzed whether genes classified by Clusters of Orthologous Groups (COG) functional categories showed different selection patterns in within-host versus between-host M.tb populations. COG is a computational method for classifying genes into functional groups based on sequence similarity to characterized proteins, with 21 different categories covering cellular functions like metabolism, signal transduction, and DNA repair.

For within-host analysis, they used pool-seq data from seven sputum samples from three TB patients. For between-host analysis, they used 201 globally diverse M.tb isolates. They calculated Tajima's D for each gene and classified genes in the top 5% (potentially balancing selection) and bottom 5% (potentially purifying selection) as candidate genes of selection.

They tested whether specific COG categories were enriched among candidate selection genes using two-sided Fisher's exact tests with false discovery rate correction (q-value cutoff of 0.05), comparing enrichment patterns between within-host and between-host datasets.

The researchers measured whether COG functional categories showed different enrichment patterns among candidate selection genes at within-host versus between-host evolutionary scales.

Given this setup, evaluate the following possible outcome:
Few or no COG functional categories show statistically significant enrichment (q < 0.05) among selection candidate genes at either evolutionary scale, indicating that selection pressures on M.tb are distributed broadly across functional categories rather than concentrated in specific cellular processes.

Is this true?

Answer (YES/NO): NO